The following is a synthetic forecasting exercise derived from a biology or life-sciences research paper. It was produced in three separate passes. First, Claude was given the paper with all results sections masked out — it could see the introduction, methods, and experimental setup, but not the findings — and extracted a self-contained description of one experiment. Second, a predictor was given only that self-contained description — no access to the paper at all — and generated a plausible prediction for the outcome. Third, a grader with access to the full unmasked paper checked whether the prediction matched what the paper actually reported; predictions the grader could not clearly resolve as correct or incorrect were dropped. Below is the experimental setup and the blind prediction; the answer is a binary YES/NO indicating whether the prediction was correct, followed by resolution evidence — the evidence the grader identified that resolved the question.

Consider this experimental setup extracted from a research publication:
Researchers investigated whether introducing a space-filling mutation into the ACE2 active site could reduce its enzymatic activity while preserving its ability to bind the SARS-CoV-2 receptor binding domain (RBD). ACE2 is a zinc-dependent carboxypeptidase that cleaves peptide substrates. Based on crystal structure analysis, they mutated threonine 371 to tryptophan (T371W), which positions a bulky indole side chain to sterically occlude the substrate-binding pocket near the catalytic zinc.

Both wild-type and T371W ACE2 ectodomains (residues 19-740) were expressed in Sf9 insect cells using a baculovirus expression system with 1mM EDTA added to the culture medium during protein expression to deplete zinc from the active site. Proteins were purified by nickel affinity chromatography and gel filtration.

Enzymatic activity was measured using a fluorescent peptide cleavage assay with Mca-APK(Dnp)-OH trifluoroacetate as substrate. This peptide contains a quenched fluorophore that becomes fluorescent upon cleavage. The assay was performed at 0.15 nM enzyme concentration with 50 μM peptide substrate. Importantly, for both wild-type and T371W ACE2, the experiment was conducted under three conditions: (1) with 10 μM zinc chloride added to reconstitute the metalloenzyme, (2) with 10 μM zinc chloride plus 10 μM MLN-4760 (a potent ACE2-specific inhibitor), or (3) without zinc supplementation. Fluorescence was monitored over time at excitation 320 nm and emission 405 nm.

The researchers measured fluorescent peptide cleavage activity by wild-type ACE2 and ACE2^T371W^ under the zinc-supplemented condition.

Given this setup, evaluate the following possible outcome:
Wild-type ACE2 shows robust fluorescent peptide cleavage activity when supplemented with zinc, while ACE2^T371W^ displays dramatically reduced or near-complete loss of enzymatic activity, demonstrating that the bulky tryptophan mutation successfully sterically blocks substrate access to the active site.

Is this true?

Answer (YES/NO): YES